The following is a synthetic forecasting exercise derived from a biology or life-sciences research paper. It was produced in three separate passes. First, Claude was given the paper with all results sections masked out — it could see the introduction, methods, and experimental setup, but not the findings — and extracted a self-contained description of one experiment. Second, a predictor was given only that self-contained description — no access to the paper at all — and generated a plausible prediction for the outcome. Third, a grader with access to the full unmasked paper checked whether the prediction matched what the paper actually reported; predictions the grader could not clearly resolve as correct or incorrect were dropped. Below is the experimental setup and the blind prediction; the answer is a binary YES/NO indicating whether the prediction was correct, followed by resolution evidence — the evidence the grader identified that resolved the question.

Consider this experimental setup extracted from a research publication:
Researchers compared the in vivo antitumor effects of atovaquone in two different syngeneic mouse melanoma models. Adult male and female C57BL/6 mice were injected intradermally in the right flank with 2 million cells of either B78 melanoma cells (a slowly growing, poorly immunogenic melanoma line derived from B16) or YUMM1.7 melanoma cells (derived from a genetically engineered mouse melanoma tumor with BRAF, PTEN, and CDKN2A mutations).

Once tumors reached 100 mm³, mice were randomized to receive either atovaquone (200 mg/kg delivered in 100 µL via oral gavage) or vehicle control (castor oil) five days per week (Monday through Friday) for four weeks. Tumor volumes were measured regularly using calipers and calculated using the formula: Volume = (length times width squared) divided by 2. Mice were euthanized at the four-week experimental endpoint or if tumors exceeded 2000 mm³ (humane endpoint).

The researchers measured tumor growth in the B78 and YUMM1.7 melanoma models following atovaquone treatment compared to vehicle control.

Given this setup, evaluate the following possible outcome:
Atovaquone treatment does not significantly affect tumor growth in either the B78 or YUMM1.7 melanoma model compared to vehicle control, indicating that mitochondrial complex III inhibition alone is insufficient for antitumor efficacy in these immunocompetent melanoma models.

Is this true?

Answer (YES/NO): NO